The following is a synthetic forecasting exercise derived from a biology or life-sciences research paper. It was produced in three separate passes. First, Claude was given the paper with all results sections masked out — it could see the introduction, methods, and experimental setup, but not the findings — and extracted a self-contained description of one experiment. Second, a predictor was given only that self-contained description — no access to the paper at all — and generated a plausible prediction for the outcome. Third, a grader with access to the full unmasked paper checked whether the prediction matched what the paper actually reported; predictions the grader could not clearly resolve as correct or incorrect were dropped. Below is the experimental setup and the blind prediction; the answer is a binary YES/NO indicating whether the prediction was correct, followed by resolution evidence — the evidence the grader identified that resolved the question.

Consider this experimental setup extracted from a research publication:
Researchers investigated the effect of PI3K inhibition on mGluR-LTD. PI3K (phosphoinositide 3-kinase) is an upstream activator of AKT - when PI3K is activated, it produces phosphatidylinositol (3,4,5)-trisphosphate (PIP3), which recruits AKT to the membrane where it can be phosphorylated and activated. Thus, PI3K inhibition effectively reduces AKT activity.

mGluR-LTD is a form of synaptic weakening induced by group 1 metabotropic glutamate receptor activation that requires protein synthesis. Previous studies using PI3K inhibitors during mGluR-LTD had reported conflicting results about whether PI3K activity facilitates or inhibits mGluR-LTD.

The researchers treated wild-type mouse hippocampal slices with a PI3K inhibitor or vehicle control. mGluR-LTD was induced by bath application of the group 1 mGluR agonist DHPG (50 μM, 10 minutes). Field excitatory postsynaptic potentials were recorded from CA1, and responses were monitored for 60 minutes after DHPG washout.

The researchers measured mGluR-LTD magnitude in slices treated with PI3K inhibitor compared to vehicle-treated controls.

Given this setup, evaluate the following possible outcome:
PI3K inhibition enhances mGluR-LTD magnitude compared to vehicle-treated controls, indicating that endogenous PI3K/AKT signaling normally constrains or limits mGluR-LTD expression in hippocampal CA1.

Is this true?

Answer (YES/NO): YES